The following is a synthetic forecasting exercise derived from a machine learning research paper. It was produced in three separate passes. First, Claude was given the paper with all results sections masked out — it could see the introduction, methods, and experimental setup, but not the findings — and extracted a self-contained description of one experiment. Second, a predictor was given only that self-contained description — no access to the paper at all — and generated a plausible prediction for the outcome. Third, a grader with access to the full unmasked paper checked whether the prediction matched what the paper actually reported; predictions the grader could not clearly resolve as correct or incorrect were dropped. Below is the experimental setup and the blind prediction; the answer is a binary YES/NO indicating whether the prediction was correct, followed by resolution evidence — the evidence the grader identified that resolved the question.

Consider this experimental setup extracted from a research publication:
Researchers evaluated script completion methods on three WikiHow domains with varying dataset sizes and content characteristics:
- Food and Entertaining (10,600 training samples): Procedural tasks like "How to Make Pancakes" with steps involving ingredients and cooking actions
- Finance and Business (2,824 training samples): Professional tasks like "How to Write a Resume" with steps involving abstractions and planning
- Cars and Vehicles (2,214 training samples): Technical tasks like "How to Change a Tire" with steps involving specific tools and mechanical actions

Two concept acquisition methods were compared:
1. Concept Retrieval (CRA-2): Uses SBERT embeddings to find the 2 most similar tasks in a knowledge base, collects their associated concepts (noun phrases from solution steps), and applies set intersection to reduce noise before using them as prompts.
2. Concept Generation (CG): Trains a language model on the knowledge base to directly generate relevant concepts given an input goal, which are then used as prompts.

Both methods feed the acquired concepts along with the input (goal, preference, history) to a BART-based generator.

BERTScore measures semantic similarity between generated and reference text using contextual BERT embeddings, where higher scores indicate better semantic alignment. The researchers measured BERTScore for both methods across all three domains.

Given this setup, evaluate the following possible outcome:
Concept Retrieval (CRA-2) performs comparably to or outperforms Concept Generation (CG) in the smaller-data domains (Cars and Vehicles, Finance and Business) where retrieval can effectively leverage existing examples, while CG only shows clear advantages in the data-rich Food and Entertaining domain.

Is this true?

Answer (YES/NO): NO